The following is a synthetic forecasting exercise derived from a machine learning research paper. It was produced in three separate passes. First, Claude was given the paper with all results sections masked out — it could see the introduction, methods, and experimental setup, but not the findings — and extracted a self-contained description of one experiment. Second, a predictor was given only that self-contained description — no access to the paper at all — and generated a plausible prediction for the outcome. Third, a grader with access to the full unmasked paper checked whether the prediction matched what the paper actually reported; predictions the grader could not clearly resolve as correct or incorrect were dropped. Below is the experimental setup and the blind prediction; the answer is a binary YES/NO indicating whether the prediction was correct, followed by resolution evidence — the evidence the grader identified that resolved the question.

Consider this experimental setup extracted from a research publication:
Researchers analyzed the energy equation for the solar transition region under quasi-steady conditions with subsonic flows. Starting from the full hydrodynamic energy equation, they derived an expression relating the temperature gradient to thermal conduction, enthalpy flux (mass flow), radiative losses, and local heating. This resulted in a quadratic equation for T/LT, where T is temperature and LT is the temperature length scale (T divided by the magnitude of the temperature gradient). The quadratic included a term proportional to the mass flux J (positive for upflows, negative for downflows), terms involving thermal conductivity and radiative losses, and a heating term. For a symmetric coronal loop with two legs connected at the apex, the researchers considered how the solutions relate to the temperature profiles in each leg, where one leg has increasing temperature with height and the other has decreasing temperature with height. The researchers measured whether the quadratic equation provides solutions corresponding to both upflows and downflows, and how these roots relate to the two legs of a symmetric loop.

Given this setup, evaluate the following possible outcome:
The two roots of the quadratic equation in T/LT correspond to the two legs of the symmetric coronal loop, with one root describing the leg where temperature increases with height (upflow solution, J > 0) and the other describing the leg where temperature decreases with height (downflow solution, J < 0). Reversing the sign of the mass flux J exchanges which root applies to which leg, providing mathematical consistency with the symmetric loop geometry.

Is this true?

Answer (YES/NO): NO